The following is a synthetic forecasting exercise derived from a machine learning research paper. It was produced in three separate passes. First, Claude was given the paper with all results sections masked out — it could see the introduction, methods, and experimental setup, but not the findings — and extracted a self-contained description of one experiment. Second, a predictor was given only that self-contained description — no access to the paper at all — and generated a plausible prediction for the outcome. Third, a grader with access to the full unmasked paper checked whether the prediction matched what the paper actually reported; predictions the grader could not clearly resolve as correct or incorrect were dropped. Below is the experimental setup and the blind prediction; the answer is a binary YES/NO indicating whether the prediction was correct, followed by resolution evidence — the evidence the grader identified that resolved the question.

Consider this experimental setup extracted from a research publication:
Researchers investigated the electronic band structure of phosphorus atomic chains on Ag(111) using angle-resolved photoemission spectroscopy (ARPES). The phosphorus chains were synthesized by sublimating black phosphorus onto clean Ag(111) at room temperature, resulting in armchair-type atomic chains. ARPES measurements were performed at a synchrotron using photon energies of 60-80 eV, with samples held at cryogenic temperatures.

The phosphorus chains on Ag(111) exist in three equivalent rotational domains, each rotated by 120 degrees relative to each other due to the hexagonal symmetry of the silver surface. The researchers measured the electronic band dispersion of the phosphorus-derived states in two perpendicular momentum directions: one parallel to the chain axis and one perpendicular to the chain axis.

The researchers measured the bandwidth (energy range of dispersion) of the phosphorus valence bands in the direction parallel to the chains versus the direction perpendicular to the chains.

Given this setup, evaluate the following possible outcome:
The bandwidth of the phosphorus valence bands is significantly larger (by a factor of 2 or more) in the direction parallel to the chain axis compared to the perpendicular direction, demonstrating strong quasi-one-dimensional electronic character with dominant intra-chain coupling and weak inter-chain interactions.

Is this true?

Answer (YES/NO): YES